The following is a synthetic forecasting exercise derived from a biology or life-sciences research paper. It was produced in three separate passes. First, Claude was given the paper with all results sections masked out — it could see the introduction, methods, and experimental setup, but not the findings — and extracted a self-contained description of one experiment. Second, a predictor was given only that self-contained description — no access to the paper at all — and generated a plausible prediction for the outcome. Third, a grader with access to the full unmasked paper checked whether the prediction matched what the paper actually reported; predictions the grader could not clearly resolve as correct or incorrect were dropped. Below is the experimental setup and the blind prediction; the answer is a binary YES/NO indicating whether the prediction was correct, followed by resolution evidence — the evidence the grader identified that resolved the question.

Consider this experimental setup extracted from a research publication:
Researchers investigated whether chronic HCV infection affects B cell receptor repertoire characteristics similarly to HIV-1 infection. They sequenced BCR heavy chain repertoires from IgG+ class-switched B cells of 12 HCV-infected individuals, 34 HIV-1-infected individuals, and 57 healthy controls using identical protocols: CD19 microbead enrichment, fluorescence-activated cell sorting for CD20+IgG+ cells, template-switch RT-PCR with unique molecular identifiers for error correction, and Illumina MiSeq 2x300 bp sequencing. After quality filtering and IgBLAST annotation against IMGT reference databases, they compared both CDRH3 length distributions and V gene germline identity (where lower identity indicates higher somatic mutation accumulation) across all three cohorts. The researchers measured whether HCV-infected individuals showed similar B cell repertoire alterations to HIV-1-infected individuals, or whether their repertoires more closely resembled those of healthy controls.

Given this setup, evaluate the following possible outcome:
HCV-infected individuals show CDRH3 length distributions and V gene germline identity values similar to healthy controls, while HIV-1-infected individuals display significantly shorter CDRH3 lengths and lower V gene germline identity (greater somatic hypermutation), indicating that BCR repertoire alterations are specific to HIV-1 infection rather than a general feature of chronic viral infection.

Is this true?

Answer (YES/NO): NO